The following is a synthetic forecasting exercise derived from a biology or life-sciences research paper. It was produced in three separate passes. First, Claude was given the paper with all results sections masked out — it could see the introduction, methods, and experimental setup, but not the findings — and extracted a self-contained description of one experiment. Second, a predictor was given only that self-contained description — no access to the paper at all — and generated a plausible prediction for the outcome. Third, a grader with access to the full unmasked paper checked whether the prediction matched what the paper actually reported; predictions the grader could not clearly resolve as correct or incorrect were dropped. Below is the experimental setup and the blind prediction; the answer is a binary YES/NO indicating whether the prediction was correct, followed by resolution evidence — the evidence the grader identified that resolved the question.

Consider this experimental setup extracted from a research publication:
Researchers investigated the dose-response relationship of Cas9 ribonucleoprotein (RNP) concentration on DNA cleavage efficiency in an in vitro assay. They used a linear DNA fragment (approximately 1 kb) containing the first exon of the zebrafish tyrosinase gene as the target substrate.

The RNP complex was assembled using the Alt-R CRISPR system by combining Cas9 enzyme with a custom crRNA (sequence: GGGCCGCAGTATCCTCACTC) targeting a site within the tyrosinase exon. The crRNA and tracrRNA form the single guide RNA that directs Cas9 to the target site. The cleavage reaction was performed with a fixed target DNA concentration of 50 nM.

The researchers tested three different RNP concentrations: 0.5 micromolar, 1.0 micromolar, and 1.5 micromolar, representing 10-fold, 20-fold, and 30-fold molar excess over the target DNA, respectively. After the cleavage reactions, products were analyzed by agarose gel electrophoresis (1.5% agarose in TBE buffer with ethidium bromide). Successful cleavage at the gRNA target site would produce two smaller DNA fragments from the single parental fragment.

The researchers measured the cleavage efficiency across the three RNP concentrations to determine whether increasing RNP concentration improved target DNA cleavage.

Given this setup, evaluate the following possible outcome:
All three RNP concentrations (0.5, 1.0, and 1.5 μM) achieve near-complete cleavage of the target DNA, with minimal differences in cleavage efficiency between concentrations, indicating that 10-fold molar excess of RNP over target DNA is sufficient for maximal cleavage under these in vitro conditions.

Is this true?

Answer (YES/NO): NO